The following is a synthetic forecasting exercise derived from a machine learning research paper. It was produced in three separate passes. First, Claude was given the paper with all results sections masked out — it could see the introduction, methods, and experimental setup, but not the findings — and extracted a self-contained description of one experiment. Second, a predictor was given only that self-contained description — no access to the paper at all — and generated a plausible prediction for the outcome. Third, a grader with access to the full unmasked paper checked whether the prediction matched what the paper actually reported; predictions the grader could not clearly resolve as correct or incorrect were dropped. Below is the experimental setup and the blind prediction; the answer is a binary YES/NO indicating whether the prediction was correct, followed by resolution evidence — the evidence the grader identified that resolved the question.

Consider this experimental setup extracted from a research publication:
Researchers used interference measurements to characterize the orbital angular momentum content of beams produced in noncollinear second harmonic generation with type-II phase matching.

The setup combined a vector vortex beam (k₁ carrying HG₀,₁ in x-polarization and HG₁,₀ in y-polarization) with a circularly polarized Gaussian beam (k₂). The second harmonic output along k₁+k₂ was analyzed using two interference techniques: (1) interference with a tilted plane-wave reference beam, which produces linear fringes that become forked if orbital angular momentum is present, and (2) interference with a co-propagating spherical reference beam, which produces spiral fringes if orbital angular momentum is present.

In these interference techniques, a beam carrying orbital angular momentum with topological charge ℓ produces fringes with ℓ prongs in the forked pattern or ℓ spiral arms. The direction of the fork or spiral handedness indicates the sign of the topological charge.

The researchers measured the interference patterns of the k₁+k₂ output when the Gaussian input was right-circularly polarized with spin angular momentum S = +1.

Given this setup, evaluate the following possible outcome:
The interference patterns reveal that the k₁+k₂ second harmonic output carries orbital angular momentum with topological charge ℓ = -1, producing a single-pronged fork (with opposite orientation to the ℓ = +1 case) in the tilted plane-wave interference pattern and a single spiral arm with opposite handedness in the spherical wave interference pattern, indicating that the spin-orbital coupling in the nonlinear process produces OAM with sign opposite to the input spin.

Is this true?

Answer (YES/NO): NO